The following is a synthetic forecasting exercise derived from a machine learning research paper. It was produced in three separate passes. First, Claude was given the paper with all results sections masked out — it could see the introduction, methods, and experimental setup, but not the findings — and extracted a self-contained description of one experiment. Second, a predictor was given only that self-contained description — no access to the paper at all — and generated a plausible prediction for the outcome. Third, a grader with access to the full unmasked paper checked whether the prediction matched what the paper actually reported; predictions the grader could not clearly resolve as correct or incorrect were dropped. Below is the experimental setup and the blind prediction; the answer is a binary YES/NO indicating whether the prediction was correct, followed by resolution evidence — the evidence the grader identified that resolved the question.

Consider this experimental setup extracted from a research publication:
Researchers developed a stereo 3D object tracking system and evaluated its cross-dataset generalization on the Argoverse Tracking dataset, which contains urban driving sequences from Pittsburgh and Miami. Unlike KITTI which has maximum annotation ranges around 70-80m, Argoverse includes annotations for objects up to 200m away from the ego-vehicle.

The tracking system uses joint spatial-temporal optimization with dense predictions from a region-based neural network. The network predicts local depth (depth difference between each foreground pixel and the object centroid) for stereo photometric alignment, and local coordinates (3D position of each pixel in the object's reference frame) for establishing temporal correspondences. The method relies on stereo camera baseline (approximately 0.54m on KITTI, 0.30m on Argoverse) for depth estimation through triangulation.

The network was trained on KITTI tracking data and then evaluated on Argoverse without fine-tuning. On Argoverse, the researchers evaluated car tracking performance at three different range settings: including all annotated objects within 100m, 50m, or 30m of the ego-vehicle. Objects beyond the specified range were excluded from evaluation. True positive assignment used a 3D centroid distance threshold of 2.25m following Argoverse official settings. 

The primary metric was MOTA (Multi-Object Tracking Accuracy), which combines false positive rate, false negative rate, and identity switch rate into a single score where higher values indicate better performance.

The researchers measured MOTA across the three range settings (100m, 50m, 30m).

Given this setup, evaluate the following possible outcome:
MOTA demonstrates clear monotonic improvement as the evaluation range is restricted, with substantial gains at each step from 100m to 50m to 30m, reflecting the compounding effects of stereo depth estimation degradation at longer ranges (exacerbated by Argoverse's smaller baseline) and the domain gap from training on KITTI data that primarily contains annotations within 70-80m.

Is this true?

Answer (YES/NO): YES